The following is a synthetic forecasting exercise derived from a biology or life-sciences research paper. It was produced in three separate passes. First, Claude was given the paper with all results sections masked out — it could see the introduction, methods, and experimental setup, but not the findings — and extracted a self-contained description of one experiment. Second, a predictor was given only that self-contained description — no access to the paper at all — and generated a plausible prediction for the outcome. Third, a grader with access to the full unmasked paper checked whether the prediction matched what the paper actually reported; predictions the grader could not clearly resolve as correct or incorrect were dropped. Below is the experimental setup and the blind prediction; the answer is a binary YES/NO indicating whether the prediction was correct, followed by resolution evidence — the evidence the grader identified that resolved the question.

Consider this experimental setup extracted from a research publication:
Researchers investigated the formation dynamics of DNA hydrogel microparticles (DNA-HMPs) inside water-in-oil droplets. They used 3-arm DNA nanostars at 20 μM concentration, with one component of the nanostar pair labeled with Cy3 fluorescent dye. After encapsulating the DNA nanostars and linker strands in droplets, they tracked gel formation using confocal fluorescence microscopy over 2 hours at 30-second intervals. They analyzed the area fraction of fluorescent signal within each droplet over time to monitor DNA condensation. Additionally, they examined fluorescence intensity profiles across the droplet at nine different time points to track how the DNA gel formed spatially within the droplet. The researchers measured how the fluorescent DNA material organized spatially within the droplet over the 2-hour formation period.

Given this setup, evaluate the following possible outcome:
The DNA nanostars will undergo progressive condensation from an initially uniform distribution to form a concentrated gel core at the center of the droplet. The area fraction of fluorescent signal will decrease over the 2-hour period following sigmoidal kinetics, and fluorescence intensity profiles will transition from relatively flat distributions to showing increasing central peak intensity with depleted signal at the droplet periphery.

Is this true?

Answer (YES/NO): NO